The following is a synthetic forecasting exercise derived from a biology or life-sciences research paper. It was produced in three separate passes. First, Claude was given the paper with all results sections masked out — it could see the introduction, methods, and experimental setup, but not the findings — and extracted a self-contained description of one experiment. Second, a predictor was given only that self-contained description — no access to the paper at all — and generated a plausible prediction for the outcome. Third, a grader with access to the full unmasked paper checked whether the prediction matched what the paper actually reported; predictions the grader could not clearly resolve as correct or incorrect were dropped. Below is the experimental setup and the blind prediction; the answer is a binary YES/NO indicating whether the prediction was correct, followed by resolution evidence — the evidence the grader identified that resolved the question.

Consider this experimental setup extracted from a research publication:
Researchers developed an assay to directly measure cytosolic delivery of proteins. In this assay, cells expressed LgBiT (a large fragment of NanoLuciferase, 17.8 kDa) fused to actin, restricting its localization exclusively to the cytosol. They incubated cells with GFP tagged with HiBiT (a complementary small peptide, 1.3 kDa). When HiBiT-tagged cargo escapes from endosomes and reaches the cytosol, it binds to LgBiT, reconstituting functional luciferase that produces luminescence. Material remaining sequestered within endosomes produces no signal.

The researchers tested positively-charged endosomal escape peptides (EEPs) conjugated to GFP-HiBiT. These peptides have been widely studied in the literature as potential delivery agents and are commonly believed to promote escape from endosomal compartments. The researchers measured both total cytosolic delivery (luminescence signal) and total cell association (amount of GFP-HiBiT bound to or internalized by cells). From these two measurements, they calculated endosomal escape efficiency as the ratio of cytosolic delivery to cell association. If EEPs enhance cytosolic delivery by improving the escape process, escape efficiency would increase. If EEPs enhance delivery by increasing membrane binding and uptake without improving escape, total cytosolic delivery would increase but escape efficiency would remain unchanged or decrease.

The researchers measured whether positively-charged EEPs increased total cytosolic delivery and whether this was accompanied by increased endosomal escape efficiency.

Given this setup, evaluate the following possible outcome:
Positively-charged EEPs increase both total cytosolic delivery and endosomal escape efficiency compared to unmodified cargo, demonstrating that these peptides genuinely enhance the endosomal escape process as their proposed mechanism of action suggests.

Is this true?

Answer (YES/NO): NO